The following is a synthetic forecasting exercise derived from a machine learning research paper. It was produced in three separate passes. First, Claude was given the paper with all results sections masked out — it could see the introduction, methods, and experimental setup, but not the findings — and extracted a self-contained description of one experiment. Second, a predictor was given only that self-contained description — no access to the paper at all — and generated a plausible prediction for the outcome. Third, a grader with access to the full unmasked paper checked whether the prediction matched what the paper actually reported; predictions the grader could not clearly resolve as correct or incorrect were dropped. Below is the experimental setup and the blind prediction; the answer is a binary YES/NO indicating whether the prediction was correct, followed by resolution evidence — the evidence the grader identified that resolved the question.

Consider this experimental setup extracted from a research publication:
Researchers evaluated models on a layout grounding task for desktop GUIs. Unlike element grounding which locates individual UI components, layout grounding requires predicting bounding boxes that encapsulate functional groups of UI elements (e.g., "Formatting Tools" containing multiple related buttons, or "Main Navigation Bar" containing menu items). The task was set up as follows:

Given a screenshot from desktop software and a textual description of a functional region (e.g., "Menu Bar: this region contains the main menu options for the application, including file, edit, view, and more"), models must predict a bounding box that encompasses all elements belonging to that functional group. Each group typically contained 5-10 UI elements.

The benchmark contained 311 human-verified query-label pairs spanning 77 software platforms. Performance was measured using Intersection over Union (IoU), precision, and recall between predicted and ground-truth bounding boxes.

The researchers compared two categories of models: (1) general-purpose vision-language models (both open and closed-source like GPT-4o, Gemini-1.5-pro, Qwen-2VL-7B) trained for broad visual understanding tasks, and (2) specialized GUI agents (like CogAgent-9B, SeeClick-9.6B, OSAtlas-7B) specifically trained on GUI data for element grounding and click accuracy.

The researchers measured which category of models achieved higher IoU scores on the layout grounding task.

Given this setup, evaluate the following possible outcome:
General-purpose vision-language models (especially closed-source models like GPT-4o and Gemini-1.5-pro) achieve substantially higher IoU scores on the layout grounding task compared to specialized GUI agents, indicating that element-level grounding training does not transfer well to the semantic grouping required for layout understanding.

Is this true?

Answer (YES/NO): YES